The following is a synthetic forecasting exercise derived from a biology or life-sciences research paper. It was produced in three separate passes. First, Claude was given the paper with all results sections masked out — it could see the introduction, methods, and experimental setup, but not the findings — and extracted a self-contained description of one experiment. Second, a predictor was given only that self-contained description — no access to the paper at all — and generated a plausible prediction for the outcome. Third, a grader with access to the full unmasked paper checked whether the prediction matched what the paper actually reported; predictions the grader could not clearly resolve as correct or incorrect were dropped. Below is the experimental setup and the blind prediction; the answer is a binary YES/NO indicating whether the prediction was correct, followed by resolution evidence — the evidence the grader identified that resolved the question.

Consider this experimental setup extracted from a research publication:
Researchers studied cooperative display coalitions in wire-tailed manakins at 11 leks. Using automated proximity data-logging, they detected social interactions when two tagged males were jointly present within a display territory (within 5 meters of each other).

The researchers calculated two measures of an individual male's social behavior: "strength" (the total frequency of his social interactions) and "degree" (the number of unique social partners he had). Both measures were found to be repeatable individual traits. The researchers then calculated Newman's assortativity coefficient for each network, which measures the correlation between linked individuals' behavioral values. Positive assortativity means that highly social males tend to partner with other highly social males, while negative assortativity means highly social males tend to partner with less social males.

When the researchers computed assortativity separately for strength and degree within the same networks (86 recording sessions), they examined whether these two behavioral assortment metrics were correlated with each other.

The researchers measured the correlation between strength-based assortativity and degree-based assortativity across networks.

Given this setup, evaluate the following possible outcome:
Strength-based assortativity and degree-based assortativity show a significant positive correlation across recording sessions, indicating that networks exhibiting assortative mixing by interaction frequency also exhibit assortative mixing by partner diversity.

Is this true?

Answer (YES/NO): YES